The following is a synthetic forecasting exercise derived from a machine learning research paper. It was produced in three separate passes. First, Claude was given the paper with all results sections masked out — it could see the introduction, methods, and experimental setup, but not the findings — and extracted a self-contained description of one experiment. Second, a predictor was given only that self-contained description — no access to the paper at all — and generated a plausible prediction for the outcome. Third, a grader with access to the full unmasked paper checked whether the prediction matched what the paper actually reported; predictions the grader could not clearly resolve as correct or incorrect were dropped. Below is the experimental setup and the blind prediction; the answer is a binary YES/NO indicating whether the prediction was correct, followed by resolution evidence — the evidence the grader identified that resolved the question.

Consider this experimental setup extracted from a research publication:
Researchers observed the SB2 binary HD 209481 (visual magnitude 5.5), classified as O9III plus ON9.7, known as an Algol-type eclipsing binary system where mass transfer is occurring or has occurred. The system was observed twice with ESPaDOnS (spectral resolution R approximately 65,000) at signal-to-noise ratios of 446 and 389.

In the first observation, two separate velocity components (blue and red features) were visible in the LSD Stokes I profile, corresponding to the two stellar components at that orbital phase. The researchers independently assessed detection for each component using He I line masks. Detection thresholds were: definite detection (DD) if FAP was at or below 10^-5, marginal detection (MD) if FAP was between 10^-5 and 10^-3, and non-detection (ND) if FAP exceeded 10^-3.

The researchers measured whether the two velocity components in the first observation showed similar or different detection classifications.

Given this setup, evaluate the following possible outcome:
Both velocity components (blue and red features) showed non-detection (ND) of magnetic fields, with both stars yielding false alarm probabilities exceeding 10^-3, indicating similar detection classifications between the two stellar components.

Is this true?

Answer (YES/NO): NO